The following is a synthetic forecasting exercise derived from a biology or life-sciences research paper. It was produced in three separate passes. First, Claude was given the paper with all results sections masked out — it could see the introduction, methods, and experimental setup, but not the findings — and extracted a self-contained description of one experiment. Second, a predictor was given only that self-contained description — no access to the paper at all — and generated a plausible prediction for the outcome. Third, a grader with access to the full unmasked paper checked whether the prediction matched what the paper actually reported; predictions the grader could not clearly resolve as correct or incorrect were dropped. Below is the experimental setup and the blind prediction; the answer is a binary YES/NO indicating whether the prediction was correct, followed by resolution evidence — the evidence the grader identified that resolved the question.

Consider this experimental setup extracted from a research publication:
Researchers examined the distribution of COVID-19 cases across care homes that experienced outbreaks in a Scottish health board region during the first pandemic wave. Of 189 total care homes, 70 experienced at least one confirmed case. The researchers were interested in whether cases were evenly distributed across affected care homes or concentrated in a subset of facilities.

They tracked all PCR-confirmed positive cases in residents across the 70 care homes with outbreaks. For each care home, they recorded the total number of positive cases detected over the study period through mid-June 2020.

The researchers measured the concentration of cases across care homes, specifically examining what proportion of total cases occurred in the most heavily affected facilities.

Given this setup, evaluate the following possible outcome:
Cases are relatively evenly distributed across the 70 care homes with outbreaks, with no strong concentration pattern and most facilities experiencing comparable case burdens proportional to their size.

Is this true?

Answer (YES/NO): NO